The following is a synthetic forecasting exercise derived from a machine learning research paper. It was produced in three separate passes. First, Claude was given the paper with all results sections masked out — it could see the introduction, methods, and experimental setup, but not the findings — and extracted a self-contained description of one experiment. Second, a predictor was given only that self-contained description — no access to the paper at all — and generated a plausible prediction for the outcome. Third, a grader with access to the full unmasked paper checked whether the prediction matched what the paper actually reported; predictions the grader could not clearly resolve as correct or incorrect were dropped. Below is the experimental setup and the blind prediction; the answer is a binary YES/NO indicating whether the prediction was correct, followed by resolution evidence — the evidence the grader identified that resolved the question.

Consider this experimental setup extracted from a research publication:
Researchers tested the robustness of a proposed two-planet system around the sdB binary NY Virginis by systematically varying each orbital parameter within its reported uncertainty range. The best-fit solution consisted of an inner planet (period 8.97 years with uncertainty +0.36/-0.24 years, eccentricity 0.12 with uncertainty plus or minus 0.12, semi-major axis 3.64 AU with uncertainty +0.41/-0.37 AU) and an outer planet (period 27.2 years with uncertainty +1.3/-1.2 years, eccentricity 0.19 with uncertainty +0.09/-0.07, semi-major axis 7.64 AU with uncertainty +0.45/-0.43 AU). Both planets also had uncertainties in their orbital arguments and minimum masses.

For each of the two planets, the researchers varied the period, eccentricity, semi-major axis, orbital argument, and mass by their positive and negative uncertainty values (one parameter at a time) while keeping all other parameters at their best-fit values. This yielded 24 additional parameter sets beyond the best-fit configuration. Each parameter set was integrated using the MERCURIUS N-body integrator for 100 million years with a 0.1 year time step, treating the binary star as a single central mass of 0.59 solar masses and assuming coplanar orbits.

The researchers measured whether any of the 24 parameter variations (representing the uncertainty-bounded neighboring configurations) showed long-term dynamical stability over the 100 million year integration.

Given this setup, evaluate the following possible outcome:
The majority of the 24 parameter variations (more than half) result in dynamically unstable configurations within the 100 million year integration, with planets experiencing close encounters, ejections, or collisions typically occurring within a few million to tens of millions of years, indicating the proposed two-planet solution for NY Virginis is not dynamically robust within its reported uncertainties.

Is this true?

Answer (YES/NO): YES